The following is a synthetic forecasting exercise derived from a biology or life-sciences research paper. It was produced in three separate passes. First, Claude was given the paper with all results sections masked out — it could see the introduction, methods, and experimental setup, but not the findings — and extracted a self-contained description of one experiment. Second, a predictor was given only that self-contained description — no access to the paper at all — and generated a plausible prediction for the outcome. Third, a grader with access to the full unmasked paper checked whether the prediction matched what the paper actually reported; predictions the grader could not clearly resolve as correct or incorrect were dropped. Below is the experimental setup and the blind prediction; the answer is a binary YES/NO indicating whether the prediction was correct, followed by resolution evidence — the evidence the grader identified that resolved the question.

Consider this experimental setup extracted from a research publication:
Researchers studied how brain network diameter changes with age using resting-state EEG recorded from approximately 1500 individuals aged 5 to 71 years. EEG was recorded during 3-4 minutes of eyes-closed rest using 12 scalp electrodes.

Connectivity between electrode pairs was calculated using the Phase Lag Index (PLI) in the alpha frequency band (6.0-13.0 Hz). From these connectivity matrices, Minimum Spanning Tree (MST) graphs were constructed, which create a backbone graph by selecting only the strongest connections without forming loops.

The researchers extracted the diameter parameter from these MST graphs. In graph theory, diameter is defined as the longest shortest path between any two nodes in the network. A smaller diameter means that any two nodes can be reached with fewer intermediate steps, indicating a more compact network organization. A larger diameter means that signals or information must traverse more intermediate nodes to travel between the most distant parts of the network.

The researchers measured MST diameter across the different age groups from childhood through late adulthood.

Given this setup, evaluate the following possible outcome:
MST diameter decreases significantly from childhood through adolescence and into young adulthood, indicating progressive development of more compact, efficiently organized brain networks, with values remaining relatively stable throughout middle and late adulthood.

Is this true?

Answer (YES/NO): NO